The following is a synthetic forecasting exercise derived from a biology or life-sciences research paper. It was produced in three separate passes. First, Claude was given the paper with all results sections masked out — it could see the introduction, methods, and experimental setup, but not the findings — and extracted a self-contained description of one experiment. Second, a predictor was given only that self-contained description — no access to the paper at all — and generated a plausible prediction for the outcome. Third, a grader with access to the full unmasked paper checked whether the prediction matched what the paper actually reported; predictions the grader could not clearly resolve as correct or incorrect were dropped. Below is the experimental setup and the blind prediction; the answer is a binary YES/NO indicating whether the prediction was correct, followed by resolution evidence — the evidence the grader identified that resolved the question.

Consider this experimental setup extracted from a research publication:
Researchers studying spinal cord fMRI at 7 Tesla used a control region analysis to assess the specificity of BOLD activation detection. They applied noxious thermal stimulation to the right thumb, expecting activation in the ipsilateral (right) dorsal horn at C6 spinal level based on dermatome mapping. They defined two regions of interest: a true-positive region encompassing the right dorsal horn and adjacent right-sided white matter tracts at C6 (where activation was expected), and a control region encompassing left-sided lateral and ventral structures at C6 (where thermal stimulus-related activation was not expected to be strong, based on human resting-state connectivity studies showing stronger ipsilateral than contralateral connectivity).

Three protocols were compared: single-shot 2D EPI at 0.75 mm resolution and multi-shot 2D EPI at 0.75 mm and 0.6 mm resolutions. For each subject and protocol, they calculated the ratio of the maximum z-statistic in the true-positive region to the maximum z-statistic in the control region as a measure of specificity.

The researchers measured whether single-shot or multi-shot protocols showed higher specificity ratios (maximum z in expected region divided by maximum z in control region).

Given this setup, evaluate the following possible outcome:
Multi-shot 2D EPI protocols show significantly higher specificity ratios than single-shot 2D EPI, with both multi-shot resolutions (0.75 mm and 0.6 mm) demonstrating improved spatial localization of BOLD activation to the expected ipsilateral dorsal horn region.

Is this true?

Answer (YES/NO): NO